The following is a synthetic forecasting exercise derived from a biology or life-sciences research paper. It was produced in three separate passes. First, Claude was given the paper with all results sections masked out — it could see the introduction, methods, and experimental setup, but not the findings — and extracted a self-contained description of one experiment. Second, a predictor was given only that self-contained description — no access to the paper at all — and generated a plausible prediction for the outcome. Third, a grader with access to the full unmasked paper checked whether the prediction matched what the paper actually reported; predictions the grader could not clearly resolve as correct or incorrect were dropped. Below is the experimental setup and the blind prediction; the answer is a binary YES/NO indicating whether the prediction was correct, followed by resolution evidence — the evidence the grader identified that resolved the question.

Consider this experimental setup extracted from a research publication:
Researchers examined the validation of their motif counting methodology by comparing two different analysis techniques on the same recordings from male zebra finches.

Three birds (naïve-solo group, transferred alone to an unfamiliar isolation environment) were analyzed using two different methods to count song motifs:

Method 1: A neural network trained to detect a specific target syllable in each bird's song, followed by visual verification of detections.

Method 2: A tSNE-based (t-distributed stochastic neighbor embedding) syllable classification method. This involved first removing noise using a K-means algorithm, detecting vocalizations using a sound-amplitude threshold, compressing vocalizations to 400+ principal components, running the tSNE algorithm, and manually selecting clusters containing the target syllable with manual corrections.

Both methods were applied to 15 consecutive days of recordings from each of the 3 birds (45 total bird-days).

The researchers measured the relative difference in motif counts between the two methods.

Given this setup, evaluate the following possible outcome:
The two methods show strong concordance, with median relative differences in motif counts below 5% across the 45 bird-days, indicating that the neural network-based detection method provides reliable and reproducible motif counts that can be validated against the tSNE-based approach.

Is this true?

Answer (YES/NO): YES